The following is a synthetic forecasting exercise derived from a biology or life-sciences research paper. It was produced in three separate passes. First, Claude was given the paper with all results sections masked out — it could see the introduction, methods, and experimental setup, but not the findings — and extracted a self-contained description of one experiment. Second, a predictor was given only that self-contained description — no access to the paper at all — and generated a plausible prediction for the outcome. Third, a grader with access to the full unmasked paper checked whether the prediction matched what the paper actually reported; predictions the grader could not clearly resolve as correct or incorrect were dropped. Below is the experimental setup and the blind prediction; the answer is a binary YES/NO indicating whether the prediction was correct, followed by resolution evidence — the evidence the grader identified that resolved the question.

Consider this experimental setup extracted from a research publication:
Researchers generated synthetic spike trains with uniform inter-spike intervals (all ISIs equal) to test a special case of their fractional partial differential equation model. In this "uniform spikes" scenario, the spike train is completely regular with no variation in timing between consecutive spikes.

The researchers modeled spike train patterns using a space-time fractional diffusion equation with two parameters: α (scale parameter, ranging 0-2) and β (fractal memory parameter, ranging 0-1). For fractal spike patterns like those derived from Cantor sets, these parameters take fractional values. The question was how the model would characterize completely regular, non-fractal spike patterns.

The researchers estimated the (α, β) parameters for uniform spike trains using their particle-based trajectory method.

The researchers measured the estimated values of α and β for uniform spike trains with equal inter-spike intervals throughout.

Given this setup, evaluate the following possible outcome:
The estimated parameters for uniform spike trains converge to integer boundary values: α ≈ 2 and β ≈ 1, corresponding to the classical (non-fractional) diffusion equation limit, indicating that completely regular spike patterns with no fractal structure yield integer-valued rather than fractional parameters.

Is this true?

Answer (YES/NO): NO